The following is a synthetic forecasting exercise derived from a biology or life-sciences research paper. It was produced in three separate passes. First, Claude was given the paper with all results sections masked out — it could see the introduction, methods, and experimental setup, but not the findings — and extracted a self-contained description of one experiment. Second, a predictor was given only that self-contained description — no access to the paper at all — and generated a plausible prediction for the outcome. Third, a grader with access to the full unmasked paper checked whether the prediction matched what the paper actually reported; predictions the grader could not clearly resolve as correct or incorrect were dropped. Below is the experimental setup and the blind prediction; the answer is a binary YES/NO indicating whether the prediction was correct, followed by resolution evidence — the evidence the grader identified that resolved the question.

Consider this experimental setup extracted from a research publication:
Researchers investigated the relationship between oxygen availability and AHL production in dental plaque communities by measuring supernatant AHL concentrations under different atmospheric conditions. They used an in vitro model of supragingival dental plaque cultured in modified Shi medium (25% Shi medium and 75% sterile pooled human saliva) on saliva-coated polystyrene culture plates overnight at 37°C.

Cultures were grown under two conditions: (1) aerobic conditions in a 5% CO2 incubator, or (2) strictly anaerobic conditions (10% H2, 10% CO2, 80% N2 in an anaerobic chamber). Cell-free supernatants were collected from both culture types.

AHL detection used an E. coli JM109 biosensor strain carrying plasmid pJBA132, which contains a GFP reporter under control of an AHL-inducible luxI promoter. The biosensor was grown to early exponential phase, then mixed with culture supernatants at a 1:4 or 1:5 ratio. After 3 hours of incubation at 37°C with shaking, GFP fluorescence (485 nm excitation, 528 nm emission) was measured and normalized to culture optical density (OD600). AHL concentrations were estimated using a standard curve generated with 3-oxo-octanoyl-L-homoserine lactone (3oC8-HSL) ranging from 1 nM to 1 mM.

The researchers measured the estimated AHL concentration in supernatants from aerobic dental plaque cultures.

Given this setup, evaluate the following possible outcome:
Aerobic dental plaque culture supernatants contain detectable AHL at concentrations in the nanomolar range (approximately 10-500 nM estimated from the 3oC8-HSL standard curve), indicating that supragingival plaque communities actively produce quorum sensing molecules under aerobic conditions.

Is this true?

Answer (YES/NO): YES